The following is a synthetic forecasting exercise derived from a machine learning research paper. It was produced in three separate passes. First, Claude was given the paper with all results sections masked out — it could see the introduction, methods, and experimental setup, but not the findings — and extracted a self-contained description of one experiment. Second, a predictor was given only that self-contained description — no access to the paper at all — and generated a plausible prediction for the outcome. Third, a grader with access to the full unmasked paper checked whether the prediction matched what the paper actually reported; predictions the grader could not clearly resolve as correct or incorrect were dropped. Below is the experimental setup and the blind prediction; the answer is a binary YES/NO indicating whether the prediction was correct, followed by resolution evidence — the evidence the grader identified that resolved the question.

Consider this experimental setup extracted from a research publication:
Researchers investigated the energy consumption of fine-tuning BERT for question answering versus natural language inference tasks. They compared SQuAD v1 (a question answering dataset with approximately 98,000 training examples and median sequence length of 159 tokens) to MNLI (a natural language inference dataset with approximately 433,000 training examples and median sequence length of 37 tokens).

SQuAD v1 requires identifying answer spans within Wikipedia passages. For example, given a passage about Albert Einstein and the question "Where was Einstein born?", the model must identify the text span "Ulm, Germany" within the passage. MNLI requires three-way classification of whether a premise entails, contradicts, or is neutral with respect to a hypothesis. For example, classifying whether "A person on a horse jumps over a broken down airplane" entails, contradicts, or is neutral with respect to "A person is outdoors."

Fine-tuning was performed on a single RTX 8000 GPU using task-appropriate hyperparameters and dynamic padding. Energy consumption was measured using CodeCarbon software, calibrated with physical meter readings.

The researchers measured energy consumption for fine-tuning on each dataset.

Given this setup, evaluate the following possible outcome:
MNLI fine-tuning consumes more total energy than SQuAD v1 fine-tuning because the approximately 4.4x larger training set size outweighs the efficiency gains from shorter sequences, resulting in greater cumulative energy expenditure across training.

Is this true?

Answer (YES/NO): YES